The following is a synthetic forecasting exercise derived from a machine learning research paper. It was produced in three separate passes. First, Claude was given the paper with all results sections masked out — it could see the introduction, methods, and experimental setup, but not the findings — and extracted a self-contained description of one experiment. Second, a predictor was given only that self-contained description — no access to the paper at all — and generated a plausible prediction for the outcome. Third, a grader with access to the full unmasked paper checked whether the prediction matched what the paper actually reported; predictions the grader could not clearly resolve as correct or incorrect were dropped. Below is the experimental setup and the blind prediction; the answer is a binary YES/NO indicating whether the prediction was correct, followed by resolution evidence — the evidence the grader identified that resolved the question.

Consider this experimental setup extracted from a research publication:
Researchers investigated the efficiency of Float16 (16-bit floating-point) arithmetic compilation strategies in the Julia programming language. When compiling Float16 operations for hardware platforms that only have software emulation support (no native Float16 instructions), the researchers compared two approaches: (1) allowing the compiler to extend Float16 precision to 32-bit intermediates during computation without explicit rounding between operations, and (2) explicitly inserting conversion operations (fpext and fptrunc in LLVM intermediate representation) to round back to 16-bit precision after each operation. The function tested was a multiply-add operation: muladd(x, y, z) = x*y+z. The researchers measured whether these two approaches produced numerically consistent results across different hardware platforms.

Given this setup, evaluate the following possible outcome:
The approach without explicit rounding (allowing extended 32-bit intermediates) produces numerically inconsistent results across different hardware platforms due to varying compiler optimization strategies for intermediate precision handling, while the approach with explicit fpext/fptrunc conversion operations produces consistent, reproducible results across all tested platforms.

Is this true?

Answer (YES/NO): YES